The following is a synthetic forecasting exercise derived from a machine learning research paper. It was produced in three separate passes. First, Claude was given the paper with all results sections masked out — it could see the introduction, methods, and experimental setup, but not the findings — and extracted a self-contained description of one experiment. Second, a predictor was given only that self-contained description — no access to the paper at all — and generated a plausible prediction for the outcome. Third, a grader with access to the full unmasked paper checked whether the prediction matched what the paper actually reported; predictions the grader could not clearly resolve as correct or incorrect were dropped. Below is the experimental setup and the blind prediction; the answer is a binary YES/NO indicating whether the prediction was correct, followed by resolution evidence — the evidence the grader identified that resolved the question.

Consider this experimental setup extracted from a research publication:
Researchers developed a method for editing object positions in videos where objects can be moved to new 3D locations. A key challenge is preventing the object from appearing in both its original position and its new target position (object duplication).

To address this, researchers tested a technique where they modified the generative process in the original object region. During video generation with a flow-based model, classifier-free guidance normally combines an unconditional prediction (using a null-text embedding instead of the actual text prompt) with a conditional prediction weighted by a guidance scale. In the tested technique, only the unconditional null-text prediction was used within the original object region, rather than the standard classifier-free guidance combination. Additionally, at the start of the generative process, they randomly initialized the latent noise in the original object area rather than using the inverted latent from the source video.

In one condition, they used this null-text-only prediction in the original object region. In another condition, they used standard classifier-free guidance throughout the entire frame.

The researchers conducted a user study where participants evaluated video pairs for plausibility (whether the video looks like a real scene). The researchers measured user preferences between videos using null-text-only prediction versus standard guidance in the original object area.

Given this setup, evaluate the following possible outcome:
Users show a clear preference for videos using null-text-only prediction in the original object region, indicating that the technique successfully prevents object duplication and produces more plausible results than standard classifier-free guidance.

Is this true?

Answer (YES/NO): YES